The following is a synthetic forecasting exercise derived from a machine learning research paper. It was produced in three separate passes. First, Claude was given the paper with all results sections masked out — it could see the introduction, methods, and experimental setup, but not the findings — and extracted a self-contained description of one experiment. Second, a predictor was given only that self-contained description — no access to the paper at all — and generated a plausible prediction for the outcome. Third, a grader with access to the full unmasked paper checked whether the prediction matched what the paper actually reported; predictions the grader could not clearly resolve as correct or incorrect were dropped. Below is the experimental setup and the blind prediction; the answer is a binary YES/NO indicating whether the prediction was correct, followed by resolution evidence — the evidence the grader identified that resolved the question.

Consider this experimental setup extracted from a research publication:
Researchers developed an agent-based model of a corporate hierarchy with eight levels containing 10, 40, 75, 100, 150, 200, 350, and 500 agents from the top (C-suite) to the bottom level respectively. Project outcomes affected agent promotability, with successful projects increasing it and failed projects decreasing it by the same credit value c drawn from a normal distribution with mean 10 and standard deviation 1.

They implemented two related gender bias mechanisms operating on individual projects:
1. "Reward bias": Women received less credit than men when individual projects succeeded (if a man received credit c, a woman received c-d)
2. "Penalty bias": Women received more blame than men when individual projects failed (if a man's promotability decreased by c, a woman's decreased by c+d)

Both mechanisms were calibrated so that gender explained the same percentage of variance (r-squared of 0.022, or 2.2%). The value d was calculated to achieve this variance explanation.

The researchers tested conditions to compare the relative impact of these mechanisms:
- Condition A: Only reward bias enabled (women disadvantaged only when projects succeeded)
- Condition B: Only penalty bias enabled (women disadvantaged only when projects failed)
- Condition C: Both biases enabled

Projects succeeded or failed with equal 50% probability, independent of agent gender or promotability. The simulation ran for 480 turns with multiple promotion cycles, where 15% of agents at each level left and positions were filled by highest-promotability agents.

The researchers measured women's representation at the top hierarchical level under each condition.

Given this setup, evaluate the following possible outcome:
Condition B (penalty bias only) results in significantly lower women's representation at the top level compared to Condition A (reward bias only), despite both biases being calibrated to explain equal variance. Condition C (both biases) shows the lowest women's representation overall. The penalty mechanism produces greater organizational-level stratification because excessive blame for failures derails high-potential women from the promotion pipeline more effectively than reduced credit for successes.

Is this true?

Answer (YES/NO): NO